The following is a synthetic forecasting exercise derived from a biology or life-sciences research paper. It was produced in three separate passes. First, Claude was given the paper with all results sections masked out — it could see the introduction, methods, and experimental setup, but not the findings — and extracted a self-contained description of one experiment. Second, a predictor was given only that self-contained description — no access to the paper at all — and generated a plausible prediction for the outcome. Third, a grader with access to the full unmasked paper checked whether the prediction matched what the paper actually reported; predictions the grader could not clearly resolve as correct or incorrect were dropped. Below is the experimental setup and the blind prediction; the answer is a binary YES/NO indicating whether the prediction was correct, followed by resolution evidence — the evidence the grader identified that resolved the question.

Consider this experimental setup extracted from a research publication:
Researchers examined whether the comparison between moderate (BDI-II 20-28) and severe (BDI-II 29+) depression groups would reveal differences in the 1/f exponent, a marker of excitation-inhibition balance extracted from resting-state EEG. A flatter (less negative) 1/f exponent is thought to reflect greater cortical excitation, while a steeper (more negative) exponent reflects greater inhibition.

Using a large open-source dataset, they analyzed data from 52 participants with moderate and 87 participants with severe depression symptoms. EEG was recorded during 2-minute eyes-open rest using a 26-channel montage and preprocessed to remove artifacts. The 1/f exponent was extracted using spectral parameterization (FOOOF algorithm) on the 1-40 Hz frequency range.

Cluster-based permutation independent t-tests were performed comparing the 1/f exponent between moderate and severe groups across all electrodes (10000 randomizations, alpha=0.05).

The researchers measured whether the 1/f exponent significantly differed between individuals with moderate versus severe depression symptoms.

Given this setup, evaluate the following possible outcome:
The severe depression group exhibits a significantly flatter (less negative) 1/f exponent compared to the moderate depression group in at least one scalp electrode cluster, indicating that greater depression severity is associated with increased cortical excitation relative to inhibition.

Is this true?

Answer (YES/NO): NO